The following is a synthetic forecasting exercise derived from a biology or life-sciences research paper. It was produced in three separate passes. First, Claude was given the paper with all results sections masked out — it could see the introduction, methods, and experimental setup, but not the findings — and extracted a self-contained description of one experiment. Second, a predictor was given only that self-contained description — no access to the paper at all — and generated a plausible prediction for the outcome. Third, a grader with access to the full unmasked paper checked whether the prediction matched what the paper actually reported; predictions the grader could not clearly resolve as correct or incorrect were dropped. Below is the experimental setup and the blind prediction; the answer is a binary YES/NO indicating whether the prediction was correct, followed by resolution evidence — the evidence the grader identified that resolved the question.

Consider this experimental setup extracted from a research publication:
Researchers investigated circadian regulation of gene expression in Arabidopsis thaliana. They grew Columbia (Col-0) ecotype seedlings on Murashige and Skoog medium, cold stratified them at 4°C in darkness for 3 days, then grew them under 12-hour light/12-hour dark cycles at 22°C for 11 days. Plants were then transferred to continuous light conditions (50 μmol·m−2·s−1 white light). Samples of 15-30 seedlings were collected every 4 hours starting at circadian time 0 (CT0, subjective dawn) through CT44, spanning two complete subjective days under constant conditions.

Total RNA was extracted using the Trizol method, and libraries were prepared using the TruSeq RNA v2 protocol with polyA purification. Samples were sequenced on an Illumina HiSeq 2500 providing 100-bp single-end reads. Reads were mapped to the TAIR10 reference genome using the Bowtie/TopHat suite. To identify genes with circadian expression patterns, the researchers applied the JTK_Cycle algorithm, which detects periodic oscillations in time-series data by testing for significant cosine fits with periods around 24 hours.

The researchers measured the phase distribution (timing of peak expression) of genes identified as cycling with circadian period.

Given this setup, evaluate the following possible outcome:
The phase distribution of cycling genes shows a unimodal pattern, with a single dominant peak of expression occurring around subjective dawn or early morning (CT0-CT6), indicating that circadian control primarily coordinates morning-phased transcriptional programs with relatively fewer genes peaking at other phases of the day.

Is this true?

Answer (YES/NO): NO